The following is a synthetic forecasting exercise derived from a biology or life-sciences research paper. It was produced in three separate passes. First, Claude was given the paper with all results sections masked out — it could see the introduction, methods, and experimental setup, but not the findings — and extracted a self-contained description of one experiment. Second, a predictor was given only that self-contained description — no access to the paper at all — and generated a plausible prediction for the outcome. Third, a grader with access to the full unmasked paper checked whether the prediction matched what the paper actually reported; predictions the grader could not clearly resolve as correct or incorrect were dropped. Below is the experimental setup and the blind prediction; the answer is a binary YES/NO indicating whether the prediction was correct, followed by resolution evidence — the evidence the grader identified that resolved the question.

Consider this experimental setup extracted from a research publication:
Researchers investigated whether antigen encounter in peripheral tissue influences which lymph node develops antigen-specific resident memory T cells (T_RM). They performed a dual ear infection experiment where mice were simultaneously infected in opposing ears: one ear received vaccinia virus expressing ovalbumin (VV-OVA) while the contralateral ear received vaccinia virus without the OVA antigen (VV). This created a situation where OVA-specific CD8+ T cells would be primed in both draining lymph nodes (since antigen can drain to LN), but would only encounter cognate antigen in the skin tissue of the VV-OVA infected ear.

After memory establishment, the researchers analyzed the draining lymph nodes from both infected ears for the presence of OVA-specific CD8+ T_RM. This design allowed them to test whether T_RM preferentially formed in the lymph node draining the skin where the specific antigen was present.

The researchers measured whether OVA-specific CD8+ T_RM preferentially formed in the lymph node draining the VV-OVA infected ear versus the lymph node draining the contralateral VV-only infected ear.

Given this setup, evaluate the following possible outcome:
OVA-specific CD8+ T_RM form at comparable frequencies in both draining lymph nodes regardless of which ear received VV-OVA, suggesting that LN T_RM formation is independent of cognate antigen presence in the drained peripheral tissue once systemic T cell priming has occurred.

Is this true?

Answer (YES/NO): NO